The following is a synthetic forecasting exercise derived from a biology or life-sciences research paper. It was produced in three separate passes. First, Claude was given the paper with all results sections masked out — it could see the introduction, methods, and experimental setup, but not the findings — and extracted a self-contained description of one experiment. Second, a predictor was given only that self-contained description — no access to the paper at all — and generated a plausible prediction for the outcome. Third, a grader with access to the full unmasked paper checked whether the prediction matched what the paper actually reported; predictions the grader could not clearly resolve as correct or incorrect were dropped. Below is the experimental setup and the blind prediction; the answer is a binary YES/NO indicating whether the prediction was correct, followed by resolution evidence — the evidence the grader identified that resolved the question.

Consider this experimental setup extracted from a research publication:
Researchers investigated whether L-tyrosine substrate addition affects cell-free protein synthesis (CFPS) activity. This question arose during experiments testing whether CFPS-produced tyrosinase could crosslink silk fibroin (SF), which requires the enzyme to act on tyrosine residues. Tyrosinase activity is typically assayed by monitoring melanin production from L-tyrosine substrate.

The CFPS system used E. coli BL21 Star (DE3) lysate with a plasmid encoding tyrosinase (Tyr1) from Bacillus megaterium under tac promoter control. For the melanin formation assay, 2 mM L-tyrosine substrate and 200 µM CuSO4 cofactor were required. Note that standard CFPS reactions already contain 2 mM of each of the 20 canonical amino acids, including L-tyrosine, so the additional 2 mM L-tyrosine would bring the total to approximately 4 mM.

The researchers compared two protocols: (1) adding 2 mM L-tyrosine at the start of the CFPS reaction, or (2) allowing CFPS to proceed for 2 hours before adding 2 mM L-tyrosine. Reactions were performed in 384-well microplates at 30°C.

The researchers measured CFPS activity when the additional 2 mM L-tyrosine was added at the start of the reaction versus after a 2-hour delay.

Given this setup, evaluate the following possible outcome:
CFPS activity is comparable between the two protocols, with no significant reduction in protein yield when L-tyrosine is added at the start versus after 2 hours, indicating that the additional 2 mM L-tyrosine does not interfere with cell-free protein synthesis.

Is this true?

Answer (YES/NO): NO